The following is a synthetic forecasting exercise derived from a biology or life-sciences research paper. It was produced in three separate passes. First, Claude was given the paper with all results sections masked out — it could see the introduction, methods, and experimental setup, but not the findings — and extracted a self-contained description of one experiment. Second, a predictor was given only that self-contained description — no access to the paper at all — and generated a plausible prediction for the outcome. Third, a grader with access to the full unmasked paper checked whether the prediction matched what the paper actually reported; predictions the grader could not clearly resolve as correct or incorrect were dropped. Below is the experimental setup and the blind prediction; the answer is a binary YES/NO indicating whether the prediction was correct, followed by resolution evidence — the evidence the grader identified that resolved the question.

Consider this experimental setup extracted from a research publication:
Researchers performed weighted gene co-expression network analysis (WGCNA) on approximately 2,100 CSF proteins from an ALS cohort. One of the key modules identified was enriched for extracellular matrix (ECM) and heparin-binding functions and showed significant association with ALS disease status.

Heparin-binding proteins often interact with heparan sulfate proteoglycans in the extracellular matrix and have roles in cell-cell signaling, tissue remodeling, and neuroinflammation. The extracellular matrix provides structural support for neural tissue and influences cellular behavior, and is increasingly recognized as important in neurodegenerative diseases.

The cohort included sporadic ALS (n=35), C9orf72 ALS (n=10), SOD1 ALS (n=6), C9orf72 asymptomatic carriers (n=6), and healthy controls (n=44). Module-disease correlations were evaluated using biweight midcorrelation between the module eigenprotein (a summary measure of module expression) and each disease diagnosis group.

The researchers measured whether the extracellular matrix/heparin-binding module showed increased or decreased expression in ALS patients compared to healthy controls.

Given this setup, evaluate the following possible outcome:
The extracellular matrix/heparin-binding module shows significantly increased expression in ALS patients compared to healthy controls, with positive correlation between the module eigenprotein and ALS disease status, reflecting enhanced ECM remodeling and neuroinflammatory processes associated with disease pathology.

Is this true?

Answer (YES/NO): YES